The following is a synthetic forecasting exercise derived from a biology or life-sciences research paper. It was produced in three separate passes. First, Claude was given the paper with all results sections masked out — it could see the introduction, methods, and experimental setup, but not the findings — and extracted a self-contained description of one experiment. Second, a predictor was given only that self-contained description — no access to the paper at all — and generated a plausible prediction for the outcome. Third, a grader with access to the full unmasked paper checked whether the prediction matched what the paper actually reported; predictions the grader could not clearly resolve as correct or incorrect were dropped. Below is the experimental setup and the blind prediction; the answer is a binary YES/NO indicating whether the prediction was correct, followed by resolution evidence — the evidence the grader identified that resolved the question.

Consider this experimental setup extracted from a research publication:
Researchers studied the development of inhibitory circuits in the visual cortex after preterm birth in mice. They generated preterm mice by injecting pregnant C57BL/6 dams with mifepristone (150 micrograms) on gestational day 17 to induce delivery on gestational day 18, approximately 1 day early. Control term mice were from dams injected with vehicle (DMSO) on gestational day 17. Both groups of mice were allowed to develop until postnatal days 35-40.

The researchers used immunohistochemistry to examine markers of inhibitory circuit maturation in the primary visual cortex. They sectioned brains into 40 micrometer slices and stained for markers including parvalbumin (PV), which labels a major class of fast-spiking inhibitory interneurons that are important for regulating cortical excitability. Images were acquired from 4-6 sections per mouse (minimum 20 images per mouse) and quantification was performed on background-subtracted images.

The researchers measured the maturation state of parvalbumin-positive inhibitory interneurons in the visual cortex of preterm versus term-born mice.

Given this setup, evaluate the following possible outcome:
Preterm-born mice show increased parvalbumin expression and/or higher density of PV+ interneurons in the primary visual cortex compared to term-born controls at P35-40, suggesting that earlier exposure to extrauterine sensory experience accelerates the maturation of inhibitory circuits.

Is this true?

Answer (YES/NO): YES